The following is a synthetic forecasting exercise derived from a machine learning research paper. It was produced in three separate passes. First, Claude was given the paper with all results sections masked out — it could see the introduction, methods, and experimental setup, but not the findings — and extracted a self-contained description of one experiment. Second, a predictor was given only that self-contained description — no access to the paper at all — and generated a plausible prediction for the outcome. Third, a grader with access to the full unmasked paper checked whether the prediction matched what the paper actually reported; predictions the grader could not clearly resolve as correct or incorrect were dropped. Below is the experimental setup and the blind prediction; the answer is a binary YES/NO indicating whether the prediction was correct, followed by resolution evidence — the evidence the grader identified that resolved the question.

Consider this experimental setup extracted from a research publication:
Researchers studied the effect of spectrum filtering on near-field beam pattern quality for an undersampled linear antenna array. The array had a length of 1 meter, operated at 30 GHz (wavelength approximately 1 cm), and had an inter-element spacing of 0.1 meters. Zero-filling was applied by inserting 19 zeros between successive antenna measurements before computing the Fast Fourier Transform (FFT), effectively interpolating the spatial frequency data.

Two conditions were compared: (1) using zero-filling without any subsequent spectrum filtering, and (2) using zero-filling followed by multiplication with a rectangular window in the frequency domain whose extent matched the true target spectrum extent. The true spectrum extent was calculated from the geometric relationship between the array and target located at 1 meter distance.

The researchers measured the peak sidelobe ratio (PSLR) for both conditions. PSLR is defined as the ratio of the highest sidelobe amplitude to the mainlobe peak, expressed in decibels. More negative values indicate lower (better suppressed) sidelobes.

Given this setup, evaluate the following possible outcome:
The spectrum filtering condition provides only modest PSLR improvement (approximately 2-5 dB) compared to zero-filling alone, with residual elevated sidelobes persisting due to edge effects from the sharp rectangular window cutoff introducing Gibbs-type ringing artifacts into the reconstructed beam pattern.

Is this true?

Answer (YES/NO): NO